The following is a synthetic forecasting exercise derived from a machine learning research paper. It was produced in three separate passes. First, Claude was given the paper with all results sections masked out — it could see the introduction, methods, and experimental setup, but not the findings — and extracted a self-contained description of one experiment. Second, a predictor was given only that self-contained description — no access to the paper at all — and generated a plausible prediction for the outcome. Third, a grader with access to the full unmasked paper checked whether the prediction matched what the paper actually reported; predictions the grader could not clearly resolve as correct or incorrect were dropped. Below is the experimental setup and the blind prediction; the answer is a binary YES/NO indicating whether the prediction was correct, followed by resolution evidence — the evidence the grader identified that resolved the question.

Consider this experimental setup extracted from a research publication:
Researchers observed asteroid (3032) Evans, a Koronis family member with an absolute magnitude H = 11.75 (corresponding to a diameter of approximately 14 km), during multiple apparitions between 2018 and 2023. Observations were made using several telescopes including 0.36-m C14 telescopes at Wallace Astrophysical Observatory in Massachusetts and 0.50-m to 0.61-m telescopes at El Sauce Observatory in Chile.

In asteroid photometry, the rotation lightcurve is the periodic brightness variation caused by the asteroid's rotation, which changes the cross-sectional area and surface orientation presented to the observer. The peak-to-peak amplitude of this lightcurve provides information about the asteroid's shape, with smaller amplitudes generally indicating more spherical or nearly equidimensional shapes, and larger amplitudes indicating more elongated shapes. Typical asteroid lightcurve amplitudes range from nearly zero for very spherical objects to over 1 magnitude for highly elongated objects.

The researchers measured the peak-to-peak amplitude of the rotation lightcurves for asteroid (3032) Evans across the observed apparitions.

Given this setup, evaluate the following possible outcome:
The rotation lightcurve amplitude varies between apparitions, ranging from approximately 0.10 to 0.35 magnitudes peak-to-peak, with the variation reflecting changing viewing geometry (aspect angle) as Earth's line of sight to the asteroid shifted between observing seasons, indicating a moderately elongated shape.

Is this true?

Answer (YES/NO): NO